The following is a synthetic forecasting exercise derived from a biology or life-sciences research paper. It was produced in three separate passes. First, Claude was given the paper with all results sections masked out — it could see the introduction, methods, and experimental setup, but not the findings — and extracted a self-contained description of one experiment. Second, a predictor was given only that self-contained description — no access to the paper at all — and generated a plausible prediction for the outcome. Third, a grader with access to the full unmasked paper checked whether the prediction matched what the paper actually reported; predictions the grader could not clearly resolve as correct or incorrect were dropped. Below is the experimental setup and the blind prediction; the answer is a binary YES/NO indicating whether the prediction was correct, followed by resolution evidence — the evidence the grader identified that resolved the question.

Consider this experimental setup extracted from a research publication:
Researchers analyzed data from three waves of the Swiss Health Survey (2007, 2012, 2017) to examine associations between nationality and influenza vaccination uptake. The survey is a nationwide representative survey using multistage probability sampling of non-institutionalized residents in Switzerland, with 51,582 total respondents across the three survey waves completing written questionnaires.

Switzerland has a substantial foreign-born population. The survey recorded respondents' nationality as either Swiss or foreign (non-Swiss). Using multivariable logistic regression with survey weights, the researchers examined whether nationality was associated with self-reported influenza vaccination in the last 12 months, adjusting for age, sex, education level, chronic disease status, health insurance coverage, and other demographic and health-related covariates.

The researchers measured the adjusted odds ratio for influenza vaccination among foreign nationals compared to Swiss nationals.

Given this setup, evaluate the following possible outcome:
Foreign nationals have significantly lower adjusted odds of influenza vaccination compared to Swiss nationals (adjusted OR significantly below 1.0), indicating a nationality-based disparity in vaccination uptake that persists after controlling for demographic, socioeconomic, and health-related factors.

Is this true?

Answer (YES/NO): NO